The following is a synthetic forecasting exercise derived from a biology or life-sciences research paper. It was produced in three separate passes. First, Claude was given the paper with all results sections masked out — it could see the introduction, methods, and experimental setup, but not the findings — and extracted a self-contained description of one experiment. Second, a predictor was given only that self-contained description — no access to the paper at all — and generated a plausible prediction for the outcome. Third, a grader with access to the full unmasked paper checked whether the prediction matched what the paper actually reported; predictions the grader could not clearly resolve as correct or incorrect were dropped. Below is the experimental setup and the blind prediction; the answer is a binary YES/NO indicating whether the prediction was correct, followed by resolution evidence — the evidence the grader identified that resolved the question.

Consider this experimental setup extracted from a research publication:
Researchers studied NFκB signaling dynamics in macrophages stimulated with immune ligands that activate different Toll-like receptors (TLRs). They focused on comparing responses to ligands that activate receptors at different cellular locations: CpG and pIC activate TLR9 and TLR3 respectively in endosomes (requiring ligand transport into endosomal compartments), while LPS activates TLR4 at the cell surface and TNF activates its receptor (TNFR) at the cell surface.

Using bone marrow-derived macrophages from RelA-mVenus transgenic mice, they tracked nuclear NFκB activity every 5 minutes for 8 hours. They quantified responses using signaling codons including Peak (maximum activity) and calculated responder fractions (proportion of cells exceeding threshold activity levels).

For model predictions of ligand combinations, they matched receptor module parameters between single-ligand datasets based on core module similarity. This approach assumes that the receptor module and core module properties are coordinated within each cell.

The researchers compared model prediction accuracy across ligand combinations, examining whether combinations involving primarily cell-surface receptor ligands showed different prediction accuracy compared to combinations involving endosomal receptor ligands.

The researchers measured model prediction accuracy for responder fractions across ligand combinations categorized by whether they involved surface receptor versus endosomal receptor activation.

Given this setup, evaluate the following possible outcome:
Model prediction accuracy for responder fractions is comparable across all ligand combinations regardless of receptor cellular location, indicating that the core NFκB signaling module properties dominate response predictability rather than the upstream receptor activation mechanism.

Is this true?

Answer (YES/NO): NO